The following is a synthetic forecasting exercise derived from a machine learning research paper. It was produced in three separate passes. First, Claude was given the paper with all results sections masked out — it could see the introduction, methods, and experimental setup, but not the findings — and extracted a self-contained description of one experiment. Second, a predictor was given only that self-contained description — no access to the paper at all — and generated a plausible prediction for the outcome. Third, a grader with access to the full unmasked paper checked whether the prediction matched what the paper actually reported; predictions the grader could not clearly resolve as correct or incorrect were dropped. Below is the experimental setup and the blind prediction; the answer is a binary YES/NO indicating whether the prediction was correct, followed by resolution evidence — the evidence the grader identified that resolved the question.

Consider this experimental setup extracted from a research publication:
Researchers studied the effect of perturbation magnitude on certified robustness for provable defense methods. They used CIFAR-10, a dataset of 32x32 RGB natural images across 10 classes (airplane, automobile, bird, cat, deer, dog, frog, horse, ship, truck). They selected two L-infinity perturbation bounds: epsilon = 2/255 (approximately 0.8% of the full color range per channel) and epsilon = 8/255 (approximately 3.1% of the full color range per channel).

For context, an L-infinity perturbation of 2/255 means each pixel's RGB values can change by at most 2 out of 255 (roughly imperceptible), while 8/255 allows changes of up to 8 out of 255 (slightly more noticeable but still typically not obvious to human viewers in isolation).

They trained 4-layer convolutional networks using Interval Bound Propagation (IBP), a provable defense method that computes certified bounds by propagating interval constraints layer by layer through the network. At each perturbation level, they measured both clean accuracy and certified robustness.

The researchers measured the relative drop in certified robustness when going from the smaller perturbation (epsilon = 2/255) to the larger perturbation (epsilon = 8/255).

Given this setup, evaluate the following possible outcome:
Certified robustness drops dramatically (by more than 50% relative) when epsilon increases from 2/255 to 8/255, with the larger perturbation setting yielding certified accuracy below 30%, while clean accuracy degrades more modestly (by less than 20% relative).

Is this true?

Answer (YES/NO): NO